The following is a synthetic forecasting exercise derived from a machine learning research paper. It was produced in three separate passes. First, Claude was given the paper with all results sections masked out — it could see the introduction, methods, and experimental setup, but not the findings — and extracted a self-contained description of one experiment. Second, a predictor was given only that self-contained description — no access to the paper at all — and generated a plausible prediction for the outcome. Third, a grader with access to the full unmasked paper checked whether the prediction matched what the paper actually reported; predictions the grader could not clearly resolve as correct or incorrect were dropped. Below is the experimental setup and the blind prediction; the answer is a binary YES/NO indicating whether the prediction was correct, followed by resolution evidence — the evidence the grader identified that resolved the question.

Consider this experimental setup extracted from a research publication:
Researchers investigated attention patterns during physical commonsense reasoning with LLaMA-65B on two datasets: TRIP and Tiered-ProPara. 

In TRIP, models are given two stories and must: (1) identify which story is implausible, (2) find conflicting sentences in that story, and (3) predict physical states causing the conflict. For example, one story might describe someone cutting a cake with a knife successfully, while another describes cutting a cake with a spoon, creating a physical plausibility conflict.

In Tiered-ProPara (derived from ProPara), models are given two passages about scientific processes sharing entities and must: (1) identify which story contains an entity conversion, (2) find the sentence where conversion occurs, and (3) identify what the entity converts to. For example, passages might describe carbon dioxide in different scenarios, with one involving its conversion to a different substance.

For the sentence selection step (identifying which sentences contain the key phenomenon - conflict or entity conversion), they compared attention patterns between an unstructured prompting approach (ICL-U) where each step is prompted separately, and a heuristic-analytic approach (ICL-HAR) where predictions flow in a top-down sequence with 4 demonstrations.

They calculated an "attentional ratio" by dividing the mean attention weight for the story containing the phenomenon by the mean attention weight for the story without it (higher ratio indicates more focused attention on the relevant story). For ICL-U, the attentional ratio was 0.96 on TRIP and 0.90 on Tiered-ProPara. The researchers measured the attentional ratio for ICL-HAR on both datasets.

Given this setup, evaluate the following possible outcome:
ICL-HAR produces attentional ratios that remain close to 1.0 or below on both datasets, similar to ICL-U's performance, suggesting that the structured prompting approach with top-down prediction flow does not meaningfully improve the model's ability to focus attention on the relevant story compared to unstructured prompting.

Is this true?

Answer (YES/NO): NO